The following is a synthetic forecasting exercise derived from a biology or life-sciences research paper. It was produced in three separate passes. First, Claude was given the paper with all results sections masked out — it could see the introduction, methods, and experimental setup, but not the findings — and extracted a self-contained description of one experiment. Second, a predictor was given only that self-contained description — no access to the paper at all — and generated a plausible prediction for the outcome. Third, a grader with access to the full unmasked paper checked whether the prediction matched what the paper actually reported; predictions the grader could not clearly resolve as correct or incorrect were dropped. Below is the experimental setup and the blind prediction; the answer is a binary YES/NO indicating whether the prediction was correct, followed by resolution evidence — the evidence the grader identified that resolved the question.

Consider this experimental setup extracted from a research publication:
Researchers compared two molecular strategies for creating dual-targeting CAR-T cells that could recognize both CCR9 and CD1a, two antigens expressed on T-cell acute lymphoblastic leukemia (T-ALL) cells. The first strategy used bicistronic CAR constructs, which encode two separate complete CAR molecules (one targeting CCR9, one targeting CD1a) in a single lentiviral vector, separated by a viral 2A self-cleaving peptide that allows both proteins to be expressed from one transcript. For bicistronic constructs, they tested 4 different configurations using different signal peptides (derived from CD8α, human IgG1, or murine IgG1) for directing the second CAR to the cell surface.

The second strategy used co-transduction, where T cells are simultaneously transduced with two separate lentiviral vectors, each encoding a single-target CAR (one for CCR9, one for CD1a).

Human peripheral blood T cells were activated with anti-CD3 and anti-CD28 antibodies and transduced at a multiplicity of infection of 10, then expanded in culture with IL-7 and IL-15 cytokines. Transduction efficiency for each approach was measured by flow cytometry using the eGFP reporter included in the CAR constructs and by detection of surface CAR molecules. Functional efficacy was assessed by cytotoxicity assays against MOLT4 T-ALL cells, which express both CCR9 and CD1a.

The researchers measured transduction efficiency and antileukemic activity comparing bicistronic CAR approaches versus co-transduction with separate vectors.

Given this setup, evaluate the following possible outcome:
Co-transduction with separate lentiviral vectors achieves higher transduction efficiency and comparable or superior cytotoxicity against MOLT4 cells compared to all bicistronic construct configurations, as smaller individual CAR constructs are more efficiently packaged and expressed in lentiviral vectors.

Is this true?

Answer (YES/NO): YES